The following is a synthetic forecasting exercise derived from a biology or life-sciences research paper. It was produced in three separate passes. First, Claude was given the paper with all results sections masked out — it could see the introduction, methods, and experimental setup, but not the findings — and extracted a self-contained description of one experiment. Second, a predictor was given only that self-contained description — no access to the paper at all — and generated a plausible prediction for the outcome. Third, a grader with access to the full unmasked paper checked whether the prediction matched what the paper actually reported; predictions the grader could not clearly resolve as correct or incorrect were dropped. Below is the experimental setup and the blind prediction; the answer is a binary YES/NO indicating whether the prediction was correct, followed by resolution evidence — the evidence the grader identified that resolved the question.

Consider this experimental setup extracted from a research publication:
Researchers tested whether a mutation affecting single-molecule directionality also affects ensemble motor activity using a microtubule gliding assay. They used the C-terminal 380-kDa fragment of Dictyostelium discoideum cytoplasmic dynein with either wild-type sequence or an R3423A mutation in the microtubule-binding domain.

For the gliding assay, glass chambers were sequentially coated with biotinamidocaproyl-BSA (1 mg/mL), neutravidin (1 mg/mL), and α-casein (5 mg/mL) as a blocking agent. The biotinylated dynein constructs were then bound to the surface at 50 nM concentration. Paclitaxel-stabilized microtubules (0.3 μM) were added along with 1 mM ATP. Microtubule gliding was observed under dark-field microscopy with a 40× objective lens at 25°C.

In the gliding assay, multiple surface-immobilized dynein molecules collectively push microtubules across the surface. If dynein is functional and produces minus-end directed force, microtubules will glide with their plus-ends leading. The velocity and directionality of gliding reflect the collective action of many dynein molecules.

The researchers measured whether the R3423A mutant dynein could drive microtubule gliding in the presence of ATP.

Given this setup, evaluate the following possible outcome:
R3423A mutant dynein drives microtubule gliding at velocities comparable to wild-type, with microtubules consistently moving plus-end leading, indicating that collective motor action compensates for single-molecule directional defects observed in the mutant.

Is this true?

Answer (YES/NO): NO